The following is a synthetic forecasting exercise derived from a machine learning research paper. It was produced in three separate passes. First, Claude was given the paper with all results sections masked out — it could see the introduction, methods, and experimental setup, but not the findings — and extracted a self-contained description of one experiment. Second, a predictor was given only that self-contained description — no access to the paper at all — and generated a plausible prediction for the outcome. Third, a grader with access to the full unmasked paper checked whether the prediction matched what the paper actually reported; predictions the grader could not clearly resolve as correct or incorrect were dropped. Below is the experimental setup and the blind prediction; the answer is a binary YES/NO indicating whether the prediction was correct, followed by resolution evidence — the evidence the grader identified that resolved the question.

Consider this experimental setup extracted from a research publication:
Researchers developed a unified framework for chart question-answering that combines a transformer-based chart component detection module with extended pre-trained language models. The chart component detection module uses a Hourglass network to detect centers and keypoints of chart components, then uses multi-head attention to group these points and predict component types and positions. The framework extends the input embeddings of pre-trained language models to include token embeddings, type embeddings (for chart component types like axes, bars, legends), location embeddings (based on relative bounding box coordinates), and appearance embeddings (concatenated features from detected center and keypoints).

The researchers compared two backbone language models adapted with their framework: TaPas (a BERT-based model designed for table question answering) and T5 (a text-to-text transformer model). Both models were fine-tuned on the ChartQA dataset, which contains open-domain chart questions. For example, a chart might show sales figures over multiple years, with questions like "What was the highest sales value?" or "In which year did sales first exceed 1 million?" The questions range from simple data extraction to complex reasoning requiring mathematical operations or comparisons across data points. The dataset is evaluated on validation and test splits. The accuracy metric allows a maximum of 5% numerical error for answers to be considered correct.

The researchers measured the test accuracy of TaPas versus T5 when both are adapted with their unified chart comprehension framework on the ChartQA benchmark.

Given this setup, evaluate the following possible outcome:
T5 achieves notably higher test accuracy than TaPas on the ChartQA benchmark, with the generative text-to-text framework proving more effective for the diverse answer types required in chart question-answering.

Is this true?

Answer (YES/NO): YES